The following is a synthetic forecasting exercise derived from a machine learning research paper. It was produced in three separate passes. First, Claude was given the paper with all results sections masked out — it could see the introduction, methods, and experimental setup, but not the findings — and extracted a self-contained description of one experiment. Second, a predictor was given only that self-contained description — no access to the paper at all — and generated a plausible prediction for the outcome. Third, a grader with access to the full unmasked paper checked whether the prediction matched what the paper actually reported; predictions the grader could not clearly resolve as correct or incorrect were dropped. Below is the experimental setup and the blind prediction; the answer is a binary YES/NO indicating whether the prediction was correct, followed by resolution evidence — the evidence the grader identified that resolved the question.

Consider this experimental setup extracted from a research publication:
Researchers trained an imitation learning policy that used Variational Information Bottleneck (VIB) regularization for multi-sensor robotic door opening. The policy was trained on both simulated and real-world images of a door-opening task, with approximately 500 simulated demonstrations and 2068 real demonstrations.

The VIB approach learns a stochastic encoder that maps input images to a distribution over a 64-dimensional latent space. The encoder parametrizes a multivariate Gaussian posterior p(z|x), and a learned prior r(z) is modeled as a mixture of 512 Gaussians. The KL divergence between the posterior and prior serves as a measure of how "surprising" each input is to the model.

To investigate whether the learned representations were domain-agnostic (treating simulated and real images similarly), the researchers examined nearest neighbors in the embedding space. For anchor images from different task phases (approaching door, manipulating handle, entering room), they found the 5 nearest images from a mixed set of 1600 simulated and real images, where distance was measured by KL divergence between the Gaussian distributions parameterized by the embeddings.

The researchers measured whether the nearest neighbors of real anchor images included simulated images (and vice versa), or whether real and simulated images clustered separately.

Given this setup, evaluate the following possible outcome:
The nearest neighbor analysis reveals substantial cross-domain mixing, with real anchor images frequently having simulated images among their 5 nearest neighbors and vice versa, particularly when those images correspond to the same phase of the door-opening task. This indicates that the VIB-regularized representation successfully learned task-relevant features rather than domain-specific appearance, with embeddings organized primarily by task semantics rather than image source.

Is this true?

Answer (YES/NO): YES